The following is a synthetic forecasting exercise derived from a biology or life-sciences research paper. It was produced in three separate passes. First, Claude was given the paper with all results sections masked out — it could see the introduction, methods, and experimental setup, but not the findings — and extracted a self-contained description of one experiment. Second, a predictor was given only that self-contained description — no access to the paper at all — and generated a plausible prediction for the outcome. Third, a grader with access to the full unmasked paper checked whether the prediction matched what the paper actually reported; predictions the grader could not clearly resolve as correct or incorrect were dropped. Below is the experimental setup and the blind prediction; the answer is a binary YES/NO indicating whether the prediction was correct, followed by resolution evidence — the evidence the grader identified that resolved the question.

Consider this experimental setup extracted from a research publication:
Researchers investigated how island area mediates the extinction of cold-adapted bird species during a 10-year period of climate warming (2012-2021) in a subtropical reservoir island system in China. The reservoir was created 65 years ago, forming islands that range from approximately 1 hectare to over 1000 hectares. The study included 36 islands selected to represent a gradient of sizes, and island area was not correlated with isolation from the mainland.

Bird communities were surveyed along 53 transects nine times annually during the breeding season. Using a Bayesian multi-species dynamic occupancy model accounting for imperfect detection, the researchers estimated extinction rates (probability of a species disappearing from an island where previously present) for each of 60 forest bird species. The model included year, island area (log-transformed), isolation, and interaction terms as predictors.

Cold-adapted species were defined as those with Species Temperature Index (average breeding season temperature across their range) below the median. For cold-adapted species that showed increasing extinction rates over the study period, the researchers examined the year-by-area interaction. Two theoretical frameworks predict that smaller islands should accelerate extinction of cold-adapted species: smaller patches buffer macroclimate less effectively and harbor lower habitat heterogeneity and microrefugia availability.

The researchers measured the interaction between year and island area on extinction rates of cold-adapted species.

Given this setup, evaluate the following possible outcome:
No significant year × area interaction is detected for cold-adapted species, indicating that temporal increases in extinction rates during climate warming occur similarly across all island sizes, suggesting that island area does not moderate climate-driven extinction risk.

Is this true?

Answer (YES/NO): NO